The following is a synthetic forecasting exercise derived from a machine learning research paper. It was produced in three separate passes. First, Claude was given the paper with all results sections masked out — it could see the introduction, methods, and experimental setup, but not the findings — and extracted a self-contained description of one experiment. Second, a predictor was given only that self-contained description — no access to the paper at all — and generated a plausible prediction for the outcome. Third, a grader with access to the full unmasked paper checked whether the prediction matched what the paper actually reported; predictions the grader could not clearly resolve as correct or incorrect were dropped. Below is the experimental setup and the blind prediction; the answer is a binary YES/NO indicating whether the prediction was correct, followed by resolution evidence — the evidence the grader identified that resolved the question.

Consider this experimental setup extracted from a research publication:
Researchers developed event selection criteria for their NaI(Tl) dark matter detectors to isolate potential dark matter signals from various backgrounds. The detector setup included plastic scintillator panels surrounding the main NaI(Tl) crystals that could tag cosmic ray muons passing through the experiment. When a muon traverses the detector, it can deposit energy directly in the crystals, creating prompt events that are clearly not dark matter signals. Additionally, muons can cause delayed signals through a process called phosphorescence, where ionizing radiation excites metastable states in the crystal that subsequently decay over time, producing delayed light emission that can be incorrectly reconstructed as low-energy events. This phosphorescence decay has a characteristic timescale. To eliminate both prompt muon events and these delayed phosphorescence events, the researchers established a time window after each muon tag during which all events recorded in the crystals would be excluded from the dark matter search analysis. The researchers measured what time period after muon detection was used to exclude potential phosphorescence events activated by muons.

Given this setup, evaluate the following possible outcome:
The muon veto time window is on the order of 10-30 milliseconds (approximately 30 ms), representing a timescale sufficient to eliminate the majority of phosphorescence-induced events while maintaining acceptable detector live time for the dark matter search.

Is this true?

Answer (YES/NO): YES